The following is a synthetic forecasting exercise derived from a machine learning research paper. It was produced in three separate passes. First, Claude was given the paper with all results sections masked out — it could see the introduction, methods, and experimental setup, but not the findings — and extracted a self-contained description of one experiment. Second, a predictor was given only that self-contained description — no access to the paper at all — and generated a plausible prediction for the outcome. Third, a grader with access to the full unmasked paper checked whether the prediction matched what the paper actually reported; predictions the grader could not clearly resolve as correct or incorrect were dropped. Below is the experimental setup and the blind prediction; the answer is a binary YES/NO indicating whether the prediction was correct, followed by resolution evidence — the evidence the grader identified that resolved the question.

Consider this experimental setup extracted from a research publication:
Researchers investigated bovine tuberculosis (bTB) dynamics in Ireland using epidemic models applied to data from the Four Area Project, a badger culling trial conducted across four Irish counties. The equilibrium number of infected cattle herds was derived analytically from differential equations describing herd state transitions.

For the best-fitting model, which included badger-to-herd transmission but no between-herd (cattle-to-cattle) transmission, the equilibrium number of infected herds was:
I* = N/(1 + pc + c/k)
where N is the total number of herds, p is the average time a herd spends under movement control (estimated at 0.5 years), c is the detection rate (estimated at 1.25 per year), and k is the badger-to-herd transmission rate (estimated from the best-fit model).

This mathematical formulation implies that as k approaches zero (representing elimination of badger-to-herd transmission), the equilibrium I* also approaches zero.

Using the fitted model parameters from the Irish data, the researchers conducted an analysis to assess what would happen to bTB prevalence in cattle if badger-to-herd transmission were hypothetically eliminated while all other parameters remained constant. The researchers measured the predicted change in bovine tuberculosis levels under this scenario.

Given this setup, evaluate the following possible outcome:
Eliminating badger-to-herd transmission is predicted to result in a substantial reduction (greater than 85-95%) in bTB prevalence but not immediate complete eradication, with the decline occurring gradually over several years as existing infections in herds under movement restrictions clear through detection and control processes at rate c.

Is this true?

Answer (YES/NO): NO